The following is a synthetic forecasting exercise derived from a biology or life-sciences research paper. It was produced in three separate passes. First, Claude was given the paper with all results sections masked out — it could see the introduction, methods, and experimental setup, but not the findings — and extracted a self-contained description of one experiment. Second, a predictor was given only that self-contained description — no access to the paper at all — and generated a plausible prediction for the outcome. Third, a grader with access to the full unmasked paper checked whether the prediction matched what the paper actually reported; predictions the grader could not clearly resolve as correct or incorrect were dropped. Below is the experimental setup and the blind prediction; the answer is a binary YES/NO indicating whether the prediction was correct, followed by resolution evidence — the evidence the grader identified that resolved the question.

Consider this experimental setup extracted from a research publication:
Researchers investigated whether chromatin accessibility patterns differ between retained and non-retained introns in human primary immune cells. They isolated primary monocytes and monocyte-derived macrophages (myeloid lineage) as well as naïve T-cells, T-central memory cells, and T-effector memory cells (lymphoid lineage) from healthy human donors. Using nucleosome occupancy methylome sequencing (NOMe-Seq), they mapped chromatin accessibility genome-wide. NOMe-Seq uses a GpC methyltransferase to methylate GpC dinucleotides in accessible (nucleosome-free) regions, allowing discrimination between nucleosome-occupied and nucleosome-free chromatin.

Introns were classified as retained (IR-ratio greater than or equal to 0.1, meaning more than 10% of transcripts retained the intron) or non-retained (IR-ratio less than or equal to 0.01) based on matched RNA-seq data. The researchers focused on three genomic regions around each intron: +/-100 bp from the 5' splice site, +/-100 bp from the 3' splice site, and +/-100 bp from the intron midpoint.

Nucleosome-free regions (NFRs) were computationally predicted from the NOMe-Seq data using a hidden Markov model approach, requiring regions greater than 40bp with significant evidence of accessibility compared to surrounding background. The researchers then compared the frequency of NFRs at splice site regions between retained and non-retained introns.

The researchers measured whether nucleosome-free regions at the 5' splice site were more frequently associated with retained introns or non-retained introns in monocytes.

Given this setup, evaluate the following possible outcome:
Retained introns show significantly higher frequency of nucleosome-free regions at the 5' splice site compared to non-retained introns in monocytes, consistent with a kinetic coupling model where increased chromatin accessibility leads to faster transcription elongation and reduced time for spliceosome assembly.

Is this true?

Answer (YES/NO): YES